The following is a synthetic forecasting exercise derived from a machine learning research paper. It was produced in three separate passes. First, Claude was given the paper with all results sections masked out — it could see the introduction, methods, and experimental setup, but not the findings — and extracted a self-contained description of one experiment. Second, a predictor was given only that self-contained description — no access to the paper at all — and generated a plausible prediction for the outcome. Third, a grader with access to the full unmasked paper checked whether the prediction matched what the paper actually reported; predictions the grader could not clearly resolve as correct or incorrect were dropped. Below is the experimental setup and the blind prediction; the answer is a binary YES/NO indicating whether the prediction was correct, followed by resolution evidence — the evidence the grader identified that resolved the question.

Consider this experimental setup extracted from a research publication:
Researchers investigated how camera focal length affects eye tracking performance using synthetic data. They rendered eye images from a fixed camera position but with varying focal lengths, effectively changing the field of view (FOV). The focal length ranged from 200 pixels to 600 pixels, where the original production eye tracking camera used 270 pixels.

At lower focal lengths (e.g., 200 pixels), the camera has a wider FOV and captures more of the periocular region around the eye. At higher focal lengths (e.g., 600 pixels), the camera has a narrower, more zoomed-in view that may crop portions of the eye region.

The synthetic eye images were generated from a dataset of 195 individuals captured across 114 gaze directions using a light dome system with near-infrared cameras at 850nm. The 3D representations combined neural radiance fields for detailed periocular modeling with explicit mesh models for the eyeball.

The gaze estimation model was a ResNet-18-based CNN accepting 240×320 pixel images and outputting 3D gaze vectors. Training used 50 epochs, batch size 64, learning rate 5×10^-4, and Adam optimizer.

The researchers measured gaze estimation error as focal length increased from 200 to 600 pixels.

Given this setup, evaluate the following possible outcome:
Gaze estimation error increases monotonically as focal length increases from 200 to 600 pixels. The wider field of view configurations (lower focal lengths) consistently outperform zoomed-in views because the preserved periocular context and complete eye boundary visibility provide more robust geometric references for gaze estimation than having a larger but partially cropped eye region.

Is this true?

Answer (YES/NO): NO